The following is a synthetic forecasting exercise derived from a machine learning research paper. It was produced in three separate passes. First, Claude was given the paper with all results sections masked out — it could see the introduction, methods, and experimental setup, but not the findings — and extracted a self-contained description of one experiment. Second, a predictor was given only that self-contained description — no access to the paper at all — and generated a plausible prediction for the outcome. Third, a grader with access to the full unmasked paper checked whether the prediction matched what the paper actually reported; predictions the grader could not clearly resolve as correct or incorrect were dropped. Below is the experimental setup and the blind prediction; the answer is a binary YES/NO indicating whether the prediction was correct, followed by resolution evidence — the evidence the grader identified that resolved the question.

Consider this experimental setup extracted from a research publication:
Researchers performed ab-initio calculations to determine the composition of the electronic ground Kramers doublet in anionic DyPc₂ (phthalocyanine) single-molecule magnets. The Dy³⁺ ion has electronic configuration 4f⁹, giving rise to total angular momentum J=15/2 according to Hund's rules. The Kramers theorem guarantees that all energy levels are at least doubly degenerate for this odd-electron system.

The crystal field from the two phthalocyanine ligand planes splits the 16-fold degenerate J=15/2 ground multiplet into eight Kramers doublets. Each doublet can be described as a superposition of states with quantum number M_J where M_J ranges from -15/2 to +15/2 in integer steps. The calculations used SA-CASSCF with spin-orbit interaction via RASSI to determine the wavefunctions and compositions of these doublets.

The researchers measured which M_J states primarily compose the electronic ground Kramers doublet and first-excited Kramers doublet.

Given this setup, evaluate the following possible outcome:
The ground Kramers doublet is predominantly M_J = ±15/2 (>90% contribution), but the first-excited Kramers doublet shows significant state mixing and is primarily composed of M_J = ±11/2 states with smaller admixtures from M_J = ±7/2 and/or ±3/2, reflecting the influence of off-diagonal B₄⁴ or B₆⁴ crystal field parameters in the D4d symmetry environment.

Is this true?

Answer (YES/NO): NO